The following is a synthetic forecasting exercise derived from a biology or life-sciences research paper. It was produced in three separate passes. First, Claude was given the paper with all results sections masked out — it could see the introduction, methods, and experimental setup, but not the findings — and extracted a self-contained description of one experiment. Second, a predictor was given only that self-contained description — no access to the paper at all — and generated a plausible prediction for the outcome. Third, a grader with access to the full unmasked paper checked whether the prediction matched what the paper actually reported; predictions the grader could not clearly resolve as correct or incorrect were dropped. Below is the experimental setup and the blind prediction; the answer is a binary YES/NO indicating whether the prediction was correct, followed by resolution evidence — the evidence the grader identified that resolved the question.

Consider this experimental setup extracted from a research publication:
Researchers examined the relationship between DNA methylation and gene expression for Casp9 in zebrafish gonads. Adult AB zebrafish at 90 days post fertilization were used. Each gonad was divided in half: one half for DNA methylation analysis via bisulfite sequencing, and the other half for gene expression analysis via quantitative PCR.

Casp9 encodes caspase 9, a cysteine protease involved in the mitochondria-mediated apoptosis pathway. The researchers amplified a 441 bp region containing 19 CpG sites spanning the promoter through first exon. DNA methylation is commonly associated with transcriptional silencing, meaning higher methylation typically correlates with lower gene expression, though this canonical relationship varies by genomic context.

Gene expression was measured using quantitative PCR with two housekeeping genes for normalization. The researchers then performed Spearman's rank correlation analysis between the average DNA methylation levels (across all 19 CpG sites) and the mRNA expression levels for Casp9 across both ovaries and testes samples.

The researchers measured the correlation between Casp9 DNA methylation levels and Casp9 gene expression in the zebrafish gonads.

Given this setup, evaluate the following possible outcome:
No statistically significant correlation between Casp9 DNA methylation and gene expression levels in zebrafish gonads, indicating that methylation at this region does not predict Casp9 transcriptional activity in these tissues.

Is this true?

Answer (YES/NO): YES